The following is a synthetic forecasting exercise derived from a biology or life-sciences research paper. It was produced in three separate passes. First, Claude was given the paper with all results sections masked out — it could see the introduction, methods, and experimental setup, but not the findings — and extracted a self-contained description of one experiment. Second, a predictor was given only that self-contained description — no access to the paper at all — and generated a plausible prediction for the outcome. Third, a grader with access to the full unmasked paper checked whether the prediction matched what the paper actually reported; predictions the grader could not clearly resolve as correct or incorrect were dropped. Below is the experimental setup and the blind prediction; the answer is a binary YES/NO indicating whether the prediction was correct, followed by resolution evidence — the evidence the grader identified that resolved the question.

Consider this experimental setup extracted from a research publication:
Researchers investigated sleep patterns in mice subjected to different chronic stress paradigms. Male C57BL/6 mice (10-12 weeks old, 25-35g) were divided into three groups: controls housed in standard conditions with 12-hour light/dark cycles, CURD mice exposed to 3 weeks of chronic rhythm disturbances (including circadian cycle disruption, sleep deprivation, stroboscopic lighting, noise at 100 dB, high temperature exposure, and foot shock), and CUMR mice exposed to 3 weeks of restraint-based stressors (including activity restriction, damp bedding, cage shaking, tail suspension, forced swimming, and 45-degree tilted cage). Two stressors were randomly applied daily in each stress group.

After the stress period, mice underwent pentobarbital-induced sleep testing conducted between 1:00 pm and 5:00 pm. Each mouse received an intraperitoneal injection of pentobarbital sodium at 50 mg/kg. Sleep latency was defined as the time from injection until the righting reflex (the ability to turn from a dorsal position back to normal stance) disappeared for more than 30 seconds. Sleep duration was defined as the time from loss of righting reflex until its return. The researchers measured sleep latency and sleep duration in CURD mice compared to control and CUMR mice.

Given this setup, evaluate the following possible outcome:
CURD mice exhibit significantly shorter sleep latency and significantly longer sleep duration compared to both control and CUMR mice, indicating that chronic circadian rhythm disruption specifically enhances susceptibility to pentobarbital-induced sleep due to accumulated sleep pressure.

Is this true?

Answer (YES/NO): NO